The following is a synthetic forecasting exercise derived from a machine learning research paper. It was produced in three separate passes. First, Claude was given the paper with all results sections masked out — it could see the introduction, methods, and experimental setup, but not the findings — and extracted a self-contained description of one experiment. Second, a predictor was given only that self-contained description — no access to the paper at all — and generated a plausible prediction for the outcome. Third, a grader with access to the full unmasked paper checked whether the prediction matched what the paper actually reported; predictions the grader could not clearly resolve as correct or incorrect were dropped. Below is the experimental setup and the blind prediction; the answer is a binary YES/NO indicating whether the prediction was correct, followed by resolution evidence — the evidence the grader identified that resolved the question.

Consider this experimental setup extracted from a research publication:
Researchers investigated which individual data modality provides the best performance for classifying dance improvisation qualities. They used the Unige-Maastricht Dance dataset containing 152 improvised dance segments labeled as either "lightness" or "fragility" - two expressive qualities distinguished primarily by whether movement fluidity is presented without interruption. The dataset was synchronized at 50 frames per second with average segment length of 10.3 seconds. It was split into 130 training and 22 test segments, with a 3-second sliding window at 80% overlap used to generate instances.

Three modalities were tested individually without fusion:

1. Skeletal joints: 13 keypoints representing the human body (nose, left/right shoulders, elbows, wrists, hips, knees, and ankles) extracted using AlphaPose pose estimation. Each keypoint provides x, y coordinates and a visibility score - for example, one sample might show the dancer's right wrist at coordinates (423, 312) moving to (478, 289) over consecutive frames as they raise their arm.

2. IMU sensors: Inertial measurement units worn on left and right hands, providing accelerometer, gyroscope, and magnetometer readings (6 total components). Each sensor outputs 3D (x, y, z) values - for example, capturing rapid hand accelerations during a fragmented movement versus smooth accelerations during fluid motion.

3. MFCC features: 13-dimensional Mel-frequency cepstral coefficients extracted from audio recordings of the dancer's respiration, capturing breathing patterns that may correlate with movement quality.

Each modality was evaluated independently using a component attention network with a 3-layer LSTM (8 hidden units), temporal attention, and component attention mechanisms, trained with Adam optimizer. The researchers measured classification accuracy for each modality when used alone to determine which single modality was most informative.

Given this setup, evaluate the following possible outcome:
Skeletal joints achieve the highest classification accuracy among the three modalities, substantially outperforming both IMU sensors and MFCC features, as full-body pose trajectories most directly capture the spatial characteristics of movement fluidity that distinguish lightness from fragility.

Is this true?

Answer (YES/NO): NO